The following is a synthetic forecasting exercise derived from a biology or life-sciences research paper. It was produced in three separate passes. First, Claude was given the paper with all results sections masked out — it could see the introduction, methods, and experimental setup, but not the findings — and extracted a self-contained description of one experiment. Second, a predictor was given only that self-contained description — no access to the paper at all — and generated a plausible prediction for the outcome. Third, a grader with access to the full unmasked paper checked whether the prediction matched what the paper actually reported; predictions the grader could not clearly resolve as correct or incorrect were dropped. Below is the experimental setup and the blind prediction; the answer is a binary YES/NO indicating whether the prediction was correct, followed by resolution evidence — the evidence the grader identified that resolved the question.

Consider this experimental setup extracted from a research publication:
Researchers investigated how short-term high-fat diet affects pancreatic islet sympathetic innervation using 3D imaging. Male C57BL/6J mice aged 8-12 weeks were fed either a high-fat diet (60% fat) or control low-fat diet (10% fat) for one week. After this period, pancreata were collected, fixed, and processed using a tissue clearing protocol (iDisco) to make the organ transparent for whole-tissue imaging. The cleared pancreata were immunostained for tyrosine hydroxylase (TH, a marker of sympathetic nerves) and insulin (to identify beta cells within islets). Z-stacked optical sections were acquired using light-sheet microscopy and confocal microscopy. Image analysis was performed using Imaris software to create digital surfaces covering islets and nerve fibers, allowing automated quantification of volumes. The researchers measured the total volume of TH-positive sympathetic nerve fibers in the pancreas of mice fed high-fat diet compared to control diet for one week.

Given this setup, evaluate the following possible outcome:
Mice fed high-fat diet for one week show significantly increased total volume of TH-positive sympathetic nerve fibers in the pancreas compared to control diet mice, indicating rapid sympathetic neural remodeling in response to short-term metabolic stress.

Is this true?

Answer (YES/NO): YES